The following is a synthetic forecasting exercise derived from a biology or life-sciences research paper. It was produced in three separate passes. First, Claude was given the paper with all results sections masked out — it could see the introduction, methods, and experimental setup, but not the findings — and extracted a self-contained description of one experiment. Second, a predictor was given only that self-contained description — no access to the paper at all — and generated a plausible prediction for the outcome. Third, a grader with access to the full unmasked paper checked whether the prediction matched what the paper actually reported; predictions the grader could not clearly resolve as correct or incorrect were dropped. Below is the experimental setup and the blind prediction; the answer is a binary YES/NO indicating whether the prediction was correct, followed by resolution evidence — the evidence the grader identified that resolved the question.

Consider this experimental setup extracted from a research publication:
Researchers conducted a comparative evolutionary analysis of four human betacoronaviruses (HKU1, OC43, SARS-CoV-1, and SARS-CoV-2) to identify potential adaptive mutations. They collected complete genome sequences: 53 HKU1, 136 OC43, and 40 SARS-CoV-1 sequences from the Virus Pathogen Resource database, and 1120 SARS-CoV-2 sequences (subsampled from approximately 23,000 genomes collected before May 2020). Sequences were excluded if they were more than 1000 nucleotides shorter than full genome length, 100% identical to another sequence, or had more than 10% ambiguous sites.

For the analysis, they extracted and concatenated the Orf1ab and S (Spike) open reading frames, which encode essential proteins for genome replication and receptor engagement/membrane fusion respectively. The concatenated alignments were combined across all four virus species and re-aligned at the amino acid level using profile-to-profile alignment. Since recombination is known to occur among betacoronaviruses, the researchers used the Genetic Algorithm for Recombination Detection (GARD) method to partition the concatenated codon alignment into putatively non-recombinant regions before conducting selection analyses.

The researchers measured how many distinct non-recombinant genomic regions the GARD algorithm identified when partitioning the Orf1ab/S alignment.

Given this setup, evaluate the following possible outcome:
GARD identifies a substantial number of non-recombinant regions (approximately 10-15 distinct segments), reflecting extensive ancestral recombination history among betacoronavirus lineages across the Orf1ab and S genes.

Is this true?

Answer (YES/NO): YES